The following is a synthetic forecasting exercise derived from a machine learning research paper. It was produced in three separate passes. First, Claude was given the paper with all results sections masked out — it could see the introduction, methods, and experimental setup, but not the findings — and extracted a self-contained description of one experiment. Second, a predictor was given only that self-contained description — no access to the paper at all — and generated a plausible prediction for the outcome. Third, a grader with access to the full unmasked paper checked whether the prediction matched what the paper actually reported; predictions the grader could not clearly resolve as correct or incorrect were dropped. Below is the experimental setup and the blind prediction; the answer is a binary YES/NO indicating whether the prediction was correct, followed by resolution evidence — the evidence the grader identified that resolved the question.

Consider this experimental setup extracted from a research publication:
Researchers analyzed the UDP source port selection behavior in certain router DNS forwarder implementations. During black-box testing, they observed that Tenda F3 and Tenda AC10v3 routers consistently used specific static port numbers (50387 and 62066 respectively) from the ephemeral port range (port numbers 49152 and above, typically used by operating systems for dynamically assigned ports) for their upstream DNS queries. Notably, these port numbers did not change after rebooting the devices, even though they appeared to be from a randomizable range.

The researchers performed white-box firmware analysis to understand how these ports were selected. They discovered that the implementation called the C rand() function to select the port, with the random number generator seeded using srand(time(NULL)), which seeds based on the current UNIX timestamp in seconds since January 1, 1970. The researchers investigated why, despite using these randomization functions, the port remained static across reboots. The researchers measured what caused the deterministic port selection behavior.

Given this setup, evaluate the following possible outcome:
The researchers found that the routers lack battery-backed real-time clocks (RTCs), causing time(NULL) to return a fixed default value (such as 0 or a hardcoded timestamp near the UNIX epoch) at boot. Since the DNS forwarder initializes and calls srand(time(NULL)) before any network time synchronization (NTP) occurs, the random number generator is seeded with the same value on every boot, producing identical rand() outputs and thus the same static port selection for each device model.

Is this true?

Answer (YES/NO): YES